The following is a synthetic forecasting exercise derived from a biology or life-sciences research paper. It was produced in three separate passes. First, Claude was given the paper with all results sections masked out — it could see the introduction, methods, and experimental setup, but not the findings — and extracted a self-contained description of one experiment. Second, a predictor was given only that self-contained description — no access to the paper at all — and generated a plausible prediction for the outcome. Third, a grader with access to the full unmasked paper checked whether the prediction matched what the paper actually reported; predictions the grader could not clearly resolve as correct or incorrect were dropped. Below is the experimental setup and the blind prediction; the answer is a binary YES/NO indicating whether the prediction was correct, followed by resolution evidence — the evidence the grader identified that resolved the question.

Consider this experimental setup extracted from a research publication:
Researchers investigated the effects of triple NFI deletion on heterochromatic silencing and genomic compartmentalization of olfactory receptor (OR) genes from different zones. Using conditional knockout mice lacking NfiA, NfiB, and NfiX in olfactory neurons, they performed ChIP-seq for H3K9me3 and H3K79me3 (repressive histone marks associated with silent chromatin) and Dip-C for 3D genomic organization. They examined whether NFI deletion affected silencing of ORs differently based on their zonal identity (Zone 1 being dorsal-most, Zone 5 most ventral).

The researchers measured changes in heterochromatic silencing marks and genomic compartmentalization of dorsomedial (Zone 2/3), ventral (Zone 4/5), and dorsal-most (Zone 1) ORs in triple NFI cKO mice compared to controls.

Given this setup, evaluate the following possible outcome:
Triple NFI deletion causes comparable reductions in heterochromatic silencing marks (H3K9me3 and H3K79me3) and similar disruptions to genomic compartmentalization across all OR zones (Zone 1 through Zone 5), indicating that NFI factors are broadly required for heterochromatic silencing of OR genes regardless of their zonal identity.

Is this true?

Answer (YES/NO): NO